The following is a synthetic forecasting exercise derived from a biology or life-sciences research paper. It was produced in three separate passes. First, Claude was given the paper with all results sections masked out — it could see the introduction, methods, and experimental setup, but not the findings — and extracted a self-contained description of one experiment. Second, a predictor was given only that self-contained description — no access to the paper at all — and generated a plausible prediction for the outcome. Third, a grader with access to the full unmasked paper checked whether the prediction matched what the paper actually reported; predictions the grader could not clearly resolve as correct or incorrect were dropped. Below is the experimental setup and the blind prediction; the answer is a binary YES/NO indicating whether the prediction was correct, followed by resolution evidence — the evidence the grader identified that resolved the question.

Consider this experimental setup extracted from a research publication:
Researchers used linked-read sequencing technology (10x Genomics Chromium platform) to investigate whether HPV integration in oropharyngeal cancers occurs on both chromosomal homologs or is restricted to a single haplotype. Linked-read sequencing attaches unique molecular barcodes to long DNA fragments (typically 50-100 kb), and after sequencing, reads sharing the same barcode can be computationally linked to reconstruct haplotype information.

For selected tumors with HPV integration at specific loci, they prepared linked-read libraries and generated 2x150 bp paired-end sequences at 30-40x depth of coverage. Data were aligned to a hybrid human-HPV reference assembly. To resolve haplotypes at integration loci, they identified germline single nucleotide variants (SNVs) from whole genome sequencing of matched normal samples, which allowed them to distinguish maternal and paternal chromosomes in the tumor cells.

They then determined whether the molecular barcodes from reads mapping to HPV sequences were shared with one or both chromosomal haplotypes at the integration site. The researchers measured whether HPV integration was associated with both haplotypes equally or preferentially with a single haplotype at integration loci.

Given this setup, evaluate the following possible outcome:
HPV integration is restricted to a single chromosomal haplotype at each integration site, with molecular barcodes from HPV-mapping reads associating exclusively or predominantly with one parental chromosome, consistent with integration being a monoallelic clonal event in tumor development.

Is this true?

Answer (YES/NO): YES